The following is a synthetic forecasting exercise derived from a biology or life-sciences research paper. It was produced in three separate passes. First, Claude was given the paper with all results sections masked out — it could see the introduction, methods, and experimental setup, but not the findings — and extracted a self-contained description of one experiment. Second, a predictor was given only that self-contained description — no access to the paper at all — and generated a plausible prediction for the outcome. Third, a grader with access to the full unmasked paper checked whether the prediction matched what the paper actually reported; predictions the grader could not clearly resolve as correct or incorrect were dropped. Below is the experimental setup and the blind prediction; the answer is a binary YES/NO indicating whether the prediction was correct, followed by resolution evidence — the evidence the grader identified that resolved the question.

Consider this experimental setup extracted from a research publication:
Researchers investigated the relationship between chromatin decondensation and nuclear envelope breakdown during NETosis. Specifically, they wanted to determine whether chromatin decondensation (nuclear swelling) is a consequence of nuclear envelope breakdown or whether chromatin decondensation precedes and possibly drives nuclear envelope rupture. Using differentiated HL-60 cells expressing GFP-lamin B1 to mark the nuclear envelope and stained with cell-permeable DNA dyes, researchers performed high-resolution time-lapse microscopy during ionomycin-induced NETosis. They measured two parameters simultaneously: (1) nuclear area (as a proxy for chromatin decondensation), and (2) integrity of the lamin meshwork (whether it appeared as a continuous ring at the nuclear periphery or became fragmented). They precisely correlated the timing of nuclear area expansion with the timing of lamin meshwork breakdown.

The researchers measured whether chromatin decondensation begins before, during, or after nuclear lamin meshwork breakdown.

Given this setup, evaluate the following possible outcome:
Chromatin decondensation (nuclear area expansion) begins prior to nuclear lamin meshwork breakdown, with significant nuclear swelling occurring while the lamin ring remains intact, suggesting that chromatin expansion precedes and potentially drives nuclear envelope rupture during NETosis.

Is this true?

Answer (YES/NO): YES